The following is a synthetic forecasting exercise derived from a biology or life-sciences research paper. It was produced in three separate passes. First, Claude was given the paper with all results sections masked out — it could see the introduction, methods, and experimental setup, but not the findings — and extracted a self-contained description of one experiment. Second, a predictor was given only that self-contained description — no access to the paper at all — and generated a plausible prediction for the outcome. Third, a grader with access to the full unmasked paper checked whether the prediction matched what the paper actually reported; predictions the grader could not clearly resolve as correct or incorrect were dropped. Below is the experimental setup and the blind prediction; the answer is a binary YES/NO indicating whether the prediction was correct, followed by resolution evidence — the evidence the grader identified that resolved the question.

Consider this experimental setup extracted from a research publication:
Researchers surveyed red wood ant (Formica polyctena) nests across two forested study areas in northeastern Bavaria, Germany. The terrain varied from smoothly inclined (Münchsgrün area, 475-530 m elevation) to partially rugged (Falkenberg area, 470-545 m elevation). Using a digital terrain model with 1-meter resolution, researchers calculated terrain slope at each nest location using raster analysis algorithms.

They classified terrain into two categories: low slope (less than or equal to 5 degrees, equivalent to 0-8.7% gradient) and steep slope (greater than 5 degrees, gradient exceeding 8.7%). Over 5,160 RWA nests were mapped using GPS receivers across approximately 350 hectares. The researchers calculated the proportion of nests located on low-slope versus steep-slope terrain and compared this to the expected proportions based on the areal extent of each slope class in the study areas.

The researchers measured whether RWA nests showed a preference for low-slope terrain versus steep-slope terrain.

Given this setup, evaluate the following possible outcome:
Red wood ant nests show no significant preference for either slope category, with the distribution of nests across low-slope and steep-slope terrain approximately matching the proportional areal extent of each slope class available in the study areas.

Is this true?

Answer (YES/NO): YES